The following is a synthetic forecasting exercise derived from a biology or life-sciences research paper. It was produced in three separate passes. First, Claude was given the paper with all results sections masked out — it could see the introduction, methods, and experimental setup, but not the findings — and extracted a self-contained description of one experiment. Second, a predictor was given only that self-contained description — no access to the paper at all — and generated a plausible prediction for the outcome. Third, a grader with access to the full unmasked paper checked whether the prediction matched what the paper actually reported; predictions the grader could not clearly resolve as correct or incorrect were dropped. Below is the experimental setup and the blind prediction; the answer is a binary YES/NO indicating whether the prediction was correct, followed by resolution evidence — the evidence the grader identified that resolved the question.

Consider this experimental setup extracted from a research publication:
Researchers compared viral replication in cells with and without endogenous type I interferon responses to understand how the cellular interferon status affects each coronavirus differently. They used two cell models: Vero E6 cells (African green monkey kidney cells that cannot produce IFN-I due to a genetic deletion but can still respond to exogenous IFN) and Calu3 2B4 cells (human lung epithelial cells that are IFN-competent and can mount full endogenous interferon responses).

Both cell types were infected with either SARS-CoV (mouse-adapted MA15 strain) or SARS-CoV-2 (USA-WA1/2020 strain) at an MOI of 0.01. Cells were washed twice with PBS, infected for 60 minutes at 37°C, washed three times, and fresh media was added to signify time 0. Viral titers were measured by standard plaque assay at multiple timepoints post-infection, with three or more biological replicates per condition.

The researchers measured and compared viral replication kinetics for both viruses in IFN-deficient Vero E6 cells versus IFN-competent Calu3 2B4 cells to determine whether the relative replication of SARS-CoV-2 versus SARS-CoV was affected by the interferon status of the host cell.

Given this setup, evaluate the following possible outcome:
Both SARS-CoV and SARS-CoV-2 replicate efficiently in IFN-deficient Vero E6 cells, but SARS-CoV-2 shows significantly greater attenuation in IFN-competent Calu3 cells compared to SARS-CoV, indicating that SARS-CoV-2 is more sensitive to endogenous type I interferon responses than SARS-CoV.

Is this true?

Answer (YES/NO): YES